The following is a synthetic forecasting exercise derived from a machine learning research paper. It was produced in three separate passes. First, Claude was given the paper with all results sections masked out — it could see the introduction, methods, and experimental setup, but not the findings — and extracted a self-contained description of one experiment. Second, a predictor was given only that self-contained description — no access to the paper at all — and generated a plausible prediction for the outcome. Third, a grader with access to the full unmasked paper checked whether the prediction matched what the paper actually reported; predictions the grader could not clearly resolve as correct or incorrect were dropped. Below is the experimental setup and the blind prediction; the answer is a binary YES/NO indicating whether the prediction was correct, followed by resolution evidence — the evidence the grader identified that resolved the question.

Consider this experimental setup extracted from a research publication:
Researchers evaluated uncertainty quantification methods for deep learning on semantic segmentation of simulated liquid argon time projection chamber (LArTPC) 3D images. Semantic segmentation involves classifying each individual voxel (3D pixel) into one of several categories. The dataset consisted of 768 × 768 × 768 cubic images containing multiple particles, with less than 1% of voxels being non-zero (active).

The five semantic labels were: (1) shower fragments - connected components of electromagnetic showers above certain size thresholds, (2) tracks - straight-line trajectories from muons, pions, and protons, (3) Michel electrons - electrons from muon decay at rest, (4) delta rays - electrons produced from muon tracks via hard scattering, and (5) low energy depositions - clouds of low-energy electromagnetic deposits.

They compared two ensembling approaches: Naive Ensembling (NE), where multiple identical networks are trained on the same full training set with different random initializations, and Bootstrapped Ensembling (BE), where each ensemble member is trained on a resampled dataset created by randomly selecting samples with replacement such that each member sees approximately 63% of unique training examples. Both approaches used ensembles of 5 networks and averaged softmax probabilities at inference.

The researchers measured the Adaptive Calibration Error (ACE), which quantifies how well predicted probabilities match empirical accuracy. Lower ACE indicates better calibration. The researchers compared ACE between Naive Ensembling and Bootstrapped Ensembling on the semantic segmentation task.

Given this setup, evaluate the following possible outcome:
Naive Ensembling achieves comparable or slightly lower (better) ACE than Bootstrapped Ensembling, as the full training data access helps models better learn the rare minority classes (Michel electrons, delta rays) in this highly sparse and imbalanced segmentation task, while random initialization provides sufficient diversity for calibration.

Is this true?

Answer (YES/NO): YES